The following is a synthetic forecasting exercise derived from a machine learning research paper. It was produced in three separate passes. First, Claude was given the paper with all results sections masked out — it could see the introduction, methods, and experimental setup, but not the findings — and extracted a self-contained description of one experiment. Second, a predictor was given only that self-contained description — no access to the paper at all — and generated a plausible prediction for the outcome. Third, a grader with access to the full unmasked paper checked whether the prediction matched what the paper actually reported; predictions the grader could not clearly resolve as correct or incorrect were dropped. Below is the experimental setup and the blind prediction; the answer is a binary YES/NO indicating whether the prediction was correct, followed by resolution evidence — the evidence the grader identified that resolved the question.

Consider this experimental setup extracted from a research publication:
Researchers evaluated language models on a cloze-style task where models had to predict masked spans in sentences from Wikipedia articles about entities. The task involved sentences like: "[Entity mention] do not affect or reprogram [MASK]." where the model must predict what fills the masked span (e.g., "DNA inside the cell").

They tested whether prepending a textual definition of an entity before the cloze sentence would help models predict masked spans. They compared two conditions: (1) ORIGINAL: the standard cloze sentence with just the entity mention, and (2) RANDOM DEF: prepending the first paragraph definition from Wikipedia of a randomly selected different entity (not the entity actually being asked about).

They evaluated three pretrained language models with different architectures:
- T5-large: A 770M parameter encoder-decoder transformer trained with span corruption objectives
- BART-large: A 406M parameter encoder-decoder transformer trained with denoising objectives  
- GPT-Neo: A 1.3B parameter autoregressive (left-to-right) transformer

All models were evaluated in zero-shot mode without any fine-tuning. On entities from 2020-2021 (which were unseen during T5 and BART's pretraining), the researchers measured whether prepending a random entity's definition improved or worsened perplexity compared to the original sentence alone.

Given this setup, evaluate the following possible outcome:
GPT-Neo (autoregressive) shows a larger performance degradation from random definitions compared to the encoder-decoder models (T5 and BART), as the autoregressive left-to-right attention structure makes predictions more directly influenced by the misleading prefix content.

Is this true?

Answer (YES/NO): YES